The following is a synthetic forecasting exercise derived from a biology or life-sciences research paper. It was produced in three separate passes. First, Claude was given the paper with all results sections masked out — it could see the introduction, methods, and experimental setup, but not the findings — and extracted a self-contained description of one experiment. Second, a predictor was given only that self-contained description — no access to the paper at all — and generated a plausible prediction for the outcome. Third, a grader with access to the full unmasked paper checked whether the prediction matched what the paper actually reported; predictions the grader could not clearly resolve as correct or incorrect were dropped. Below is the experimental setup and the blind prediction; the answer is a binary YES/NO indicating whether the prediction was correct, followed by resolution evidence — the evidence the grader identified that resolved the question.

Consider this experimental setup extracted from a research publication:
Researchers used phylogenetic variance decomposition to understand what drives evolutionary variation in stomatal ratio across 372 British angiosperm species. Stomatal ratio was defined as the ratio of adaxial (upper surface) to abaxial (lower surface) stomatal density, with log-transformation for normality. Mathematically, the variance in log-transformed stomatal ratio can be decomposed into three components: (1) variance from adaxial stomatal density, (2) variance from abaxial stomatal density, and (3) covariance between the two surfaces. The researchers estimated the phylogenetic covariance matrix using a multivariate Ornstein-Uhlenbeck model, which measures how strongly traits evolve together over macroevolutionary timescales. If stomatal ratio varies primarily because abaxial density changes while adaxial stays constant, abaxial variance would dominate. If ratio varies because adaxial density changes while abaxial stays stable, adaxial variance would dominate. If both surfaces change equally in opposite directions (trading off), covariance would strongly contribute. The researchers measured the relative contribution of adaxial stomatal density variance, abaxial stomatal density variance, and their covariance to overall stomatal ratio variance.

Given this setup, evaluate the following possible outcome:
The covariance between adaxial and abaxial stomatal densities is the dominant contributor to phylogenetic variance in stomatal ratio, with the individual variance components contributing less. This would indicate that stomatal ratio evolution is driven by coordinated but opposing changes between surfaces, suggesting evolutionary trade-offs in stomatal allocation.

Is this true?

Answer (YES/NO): NO